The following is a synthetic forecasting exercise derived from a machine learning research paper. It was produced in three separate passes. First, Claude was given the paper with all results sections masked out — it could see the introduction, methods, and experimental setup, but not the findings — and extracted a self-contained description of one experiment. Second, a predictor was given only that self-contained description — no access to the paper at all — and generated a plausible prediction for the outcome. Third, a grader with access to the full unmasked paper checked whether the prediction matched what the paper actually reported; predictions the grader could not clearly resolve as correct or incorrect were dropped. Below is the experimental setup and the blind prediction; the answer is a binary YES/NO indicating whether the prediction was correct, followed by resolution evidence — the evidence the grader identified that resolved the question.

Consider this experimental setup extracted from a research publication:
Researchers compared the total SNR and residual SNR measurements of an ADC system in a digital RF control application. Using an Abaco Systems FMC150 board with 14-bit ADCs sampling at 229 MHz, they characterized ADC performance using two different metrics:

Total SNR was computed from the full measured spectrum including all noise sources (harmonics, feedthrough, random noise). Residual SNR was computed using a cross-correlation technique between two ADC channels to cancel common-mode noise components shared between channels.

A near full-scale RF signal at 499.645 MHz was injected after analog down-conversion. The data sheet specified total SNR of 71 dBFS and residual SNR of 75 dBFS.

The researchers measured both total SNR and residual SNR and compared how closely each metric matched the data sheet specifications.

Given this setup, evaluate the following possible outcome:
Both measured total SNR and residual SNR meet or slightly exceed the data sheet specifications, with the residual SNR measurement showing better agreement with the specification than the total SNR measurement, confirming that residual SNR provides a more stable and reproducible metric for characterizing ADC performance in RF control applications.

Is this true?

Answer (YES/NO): NO